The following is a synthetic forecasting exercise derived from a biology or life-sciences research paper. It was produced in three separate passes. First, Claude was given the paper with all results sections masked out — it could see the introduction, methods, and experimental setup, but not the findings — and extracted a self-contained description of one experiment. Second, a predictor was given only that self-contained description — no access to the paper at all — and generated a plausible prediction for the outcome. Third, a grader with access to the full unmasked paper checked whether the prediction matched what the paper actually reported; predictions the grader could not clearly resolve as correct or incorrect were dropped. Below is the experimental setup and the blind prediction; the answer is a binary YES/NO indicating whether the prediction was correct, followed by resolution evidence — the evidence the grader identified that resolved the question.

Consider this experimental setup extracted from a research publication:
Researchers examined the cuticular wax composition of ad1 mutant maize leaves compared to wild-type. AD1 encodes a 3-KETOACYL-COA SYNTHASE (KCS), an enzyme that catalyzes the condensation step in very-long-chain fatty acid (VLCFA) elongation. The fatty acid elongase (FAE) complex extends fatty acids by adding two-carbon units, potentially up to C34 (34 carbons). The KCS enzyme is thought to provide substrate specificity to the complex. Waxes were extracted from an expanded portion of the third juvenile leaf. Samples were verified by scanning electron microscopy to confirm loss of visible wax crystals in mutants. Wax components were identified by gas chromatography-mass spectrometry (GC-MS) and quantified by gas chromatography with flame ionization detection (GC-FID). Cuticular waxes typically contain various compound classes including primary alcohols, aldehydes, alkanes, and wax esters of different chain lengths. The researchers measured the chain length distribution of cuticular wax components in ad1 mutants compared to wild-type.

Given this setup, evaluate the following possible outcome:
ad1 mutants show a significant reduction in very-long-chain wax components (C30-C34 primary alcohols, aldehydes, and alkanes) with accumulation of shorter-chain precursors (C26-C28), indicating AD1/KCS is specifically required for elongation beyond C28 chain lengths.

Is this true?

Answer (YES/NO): NO